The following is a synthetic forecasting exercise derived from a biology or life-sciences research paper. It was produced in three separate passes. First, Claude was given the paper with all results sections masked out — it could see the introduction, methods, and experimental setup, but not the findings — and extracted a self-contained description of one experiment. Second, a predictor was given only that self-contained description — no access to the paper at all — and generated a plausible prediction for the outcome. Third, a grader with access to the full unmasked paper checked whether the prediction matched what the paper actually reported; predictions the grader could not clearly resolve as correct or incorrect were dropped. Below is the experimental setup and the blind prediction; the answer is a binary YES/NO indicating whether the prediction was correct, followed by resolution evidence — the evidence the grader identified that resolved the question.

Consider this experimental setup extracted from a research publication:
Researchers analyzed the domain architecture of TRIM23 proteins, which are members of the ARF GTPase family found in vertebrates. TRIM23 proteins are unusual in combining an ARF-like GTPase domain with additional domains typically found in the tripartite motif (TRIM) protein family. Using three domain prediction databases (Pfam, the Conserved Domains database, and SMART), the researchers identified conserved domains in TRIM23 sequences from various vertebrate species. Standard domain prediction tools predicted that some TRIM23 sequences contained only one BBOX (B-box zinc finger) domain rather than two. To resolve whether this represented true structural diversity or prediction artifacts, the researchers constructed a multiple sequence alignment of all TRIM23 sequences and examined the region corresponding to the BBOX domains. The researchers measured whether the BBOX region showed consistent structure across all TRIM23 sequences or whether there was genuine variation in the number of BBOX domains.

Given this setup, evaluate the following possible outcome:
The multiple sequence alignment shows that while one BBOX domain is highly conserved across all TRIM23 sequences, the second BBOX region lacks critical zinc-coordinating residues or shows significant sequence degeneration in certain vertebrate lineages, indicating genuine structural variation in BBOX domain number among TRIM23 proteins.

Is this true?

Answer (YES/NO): NO